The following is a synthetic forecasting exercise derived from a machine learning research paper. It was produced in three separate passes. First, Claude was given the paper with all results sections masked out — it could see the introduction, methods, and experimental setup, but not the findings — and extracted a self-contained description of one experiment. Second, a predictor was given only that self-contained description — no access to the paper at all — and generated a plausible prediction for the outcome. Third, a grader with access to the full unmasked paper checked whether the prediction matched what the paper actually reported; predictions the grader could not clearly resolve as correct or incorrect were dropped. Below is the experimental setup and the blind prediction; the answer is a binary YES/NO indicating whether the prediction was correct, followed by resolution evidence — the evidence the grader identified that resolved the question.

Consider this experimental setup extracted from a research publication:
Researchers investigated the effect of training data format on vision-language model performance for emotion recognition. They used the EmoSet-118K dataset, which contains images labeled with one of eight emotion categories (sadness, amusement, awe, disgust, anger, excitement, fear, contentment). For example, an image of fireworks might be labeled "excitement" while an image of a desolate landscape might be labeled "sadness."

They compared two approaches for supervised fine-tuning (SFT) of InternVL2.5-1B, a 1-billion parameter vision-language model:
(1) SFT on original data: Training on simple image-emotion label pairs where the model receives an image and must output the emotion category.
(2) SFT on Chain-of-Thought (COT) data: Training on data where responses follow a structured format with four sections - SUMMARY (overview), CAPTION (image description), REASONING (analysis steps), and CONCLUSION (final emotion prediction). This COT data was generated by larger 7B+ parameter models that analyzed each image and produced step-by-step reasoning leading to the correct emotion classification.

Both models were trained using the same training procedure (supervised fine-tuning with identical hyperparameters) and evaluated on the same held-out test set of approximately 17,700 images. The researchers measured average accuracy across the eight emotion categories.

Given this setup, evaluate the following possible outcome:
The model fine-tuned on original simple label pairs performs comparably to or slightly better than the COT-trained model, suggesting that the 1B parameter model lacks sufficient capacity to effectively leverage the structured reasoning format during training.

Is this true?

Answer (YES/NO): NO